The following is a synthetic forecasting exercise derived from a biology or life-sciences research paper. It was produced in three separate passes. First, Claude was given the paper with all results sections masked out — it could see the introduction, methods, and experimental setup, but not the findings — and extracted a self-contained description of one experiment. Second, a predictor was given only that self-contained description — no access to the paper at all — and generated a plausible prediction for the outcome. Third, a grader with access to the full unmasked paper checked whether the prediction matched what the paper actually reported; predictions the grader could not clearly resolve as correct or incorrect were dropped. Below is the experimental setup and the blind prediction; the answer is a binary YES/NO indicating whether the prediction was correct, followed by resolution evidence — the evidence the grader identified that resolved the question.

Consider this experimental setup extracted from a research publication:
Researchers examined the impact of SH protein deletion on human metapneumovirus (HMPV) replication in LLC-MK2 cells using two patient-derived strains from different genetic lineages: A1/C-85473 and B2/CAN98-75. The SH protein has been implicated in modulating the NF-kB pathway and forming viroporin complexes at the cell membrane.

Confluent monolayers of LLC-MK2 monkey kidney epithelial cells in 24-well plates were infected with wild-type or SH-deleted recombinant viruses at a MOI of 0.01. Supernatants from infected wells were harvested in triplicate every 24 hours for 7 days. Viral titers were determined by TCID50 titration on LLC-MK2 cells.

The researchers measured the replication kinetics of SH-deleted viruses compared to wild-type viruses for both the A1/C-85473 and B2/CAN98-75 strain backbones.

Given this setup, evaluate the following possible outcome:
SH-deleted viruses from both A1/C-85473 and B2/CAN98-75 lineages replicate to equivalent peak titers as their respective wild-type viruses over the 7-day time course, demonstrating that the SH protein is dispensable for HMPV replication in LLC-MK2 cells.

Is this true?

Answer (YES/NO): NO